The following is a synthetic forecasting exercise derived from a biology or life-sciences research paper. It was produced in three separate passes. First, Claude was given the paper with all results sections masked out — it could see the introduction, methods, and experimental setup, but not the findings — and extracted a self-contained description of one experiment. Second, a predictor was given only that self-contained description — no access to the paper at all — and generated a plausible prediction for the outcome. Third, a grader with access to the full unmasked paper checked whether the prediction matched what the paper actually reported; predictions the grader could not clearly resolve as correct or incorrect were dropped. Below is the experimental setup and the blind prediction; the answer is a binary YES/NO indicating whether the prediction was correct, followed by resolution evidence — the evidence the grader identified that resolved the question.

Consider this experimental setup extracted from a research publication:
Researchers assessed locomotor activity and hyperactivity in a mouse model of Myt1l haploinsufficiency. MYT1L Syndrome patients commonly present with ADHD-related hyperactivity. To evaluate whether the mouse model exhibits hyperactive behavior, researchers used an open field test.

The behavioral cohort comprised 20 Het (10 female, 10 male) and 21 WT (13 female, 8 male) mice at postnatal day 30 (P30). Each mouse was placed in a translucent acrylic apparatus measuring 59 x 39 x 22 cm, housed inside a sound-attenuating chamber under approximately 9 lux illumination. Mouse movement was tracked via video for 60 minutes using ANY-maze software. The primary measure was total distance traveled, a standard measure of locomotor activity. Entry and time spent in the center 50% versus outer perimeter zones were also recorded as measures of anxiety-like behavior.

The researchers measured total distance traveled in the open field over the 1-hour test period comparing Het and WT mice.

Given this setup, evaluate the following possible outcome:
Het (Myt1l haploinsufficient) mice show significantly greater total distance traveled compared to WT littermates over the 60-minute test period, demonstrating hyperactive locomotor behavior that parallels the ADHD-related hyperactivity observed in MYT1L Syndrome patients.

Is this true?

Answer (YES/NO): YES